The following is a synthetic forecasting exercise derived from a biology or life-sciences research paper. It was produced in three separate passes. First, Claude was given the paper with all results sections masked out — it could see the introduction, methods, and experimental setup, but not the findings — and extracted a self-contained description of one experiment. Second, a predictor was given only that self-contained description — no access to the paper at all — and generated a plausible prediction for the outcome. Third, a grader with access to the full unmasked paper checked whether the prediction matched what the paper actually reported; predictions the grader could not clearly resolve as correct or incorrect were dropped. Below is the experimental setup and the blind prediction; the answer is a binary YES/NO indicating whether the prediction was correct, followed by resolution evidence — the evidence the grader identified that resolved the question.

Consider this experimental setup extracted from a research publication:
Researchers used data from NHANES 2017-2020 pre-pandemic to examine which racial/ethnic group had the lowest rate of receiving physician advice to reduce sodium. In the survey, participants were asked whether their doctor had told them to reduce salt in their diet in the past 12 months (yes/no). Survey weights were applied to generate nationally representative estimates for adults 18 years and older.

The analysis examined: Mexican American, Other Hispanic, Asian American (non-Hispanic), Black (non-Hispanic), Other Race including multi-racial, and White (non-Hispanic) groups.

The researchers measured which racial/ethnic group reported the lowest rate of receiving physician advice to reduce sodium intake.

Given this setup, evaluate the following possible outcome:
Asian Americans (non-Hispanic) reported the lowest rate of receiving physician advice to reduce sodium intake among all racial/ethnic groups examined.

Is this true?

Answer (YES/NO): YES